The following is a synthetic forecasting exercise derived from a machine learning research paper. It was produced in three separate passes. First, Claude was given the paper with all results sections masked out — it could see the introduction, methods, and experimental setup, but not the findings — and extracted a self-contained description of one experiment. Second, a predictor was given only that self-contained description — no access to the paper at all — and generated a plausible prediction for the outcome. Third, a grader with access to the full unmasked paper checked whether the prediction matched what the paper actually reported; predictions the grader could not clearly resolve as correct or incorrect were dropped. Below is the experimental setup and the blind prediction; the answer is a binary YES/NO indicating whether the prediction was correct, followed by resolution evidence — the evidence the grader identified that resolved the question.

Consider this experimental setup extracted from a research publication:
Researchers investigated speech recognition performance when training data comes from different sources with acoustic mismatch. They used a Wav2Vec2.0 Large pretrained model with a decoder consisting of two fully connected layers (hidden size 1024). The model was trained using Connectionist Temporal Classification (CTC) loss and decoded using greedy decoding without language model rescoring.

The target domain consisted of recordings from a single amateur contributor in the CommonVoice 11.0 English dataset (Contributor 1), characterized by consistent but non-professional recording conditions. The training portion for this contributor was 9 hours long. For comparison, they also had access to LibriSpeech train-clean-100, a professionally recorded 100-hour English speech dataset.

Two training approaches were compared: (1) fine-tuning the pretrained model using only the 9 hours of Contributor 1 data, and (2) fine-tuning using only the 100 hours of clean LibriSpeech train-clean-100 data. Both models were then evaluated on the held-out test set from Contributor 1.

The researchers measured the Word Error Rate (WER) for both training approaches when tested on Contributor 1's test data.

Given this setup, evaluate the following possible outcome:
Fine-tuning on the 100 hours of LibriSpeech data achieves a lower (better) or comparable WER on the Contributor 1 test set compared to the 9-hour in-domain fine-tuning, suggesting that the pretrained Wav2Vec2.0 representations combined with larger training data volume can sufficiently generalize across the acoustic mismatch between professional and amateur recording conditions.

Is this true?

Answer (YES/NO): NO